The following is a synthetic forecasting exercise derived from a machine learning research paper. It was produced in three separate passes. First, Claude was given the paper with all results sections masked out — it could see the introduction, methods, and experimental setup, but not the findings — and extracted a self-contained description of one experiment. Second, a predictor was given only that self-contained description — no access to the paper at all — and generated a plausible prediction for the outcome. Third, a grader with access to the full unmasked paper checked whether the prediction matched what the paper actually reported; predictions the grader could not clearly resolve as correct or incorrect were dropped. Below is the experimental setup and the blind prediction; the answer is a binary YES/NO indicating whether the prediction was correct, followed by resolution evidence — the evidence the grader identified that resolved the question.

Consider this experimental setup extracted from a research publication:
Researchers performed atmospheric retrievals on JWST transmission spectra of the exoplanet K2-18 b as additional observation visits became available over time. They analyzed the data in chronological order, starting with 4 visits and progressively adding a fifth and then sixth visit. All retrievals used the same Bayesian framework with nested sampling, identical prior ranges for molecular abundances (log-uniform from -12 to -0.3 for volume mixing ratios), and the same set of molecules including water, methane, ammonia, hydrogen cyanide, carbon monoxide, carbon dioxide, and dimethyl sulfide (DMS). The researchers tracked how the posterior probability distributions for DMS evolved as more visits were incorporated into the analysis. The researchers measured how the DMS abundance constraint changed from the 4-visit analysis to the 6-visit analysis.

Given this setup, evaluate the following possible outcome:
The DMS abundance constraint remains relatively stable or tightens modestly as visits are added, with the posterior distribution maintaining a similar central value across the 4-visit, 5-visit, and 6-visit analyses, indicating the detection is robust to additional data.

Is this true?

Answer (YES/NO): NO